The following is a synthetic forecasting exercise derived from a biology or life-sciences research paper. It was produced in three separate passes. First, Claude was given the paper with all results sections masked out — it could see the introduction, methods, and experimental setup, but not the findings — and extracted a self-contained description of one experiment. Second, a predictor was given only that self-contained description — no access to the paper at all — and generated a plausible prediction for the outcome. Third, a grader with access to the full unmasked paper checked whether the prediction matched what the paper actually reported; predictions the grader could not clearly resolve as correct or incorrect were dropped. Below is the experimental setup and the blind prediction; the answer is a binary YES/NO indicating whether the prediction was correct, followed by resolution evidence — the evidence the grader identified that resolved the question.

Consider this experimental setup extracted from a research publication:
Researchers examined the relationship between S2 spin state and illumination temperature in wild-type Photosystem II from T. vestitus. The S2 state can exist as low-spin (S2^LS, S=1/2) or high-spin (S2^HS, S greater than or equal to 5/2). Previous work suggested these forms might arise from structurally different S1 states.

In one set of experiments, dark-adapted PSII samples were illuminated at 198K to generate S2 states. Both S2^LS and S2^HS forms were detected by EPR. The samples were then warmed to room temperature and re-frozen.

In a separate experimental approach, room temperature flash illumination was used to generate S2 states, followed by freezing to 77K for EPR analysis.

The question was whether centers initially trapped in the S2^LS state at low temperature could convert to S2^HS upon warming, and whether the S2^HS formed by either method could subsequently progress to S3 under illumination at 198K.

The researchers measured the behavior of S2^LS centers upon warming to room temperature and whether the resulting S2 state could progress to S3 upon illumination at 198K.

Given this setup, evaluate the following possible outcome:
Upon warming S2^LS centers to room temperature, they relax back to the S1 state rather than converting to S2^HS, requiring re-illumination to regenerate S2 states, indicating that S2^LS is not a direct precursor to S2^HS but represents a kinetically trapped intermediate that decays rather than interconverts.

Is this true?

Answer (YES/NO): NO